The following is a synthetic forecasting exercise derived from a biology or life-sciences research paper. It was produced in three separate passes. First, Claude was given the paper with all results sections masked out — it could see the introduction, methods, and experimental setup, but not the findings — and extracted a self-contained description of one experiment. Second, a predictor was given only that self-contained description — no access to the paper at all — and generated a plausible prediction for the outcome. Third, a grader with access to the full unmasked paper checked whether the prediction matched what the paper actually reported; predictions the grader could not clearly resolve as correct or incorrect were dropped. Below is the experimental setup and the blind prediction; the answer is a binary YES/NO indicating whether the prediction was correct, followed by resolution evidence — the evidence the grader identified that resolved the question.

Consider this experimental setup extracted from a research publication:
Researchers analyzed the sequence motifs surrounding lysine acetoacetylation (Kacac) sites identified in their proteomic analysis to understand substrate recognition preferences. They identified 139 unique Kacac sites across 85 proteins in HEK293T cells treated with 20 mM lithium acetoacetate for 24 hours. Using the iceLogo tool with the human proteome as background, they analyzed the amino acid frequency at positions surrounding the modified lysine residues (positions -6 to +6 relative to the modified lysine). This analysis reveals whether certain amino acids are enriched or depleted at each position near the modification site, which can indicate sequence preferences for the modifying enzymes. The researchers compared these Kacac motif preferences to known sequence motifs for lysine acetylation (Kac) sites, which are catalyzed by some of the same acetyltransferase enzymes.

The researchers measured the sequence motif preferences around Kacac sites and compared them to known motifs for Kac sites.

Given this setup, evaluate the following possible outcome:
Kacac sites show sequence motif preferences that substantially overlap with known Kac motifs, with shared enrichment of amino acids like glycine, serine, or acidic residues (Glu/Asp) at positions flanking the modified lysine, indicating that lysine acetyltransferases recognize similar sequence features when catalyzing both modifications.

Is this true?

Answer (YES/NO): NO